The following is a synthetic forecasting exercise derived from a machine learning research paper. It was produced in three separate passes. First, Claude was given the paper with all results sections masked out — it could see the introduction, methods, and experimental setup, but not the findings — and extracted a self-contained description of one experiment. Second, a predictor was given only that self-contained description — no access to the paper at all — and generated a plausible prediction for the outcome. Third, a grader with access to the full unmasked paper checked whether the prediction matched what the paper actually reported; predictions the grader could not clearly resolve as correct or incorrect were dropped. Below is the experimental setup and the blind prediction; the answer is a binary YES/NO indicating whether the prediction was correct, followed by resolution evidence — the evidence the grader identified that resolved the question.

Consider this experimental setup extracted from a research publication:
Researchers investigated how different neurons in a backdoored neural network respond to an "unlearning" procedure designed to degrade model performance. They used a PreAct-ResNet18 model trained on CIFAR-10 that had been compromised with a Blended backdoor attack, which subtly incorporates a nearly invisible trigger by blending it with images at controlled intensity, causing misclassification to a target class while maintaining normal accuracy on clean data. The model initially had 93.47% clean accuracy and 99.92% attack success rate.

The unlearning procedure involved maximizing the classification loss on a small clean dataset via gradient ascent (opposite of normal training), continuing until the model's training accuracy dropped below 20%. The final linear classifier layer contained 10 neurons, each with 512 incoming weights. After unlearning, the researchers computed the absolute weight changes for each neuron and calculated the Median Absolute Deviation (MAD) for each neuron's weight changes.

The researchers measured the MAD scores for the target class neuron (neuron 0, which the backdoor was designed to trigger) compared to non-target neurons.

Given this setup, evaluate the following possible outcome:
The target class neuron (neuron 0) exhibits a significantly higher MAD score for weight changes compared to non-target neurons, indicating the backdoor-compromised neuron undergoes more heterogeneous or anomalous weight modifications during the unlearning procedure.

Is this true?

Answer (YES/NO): YES